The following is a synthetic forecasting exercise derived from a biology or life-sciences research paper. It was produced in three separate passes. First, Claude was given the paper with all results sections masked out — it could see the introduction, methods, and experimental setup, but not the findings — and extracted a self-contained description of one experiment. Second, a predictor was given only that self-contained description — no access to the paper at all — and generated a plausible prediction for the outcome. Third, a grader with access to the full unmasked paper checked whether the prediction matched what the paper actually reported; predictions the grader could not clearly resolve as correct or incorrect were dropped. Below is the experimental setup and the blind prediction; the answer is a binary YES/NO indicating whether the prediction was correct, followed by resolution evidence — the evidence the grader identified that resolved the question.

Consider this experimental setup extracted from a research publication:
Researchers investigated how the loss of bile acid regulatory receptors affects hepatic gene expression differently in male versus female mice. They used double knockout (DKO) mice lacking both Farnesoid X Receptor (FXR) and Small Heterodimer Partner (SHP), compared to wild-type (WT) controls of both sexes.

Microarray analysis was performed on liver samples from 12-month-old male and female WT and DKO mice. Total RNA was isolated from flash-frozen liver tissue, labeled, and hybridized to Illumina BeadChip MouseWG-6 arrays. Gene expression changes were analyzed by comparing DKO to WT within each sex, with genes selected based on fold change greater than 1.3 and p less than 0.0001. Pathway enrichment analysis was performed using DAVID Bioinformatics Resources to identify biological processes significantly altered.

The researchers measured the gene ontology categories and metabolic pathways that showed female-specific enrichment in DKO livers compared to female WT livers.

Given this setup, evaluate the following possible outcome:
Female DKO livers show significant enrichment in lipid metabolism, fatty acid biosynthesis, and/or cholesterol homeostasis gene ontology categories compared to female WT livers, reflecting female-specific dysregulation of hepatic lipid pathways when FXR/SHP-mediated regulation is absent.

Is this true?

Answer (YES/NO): YES